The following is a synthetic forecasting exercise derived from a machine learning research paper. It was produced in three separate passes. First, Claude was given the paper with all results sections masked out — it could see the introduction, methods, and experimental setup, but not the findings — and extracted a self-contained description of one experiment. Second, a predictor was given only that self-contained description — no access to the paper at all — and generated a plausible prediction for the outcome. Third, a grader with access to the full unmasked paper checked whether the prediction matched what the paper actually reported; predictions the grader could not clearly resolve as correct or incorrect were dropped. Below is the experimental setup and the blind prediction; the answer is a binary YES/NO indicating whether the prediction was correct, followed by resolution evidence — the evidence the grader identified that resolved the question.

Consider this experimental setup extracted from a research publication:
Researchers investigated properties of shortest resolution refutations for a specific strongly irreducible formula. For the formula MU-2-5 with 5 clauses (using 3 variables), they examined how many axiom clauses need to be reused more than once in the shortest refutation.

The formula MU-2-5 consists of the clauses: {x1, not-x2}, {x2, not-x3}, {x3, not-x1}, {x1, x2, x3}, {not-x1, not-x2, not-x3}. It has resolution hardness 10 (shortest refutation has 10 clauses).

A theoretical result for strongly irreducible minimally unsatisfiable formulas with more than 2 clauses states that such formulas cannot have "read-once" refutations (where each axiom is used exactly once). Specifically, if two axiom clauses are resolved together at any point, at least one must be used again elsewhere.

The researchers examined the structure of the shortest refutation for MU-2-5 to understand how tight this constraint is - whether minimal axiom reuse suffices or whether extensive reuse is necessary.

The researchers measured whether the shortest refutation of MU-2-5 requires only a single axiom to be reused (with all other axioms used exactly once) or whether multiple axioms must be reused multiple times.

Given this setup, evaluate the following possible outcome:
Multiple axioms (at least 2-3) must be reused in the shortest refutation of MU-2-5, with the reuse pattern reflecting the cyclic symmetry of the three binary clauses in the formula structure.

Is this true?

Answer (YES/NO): NO